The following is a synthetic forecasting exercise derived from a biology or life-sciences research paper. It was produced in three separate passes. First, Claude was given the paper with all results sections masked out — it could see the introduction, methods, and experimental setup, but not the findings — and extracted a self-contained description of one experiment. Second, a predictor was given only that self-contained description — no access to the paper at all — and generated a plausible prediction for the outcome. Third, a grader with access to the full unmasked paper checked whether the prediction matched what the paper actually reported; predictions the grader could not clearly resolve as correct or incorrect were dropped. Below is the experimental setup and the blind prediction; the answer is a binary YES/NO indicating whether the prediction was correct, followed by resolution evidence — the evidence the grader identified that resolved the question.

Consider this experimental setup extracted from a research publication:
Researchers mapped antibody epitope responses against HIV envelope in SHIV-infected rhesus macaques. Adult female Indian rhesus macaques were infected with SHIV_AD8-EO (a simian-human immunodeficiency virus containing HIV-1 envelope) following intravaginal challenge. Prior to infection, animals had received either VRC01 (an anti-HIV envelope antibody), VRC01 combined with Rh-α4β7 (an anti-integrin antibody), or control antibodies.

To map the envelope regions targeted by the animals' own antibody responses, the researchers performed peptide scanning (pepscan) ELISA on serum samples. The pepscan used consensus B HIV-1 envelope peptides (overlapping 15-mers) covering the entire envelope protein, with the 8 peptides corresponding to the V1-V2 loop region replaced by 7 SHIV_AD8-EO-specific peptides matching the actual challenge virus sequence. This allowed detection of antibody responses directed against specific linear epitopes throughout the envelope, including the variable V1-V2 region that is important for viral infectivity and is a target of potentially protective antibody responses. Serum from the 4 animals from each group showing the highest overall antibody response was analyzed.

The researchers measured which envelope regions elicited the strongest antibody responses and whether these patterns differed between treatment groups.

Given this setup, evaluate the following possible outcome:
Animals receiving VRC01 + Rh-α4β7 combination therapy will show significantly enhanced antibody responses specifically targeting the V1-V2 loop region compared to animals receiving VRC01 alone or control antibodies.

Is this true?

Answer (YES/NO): NO